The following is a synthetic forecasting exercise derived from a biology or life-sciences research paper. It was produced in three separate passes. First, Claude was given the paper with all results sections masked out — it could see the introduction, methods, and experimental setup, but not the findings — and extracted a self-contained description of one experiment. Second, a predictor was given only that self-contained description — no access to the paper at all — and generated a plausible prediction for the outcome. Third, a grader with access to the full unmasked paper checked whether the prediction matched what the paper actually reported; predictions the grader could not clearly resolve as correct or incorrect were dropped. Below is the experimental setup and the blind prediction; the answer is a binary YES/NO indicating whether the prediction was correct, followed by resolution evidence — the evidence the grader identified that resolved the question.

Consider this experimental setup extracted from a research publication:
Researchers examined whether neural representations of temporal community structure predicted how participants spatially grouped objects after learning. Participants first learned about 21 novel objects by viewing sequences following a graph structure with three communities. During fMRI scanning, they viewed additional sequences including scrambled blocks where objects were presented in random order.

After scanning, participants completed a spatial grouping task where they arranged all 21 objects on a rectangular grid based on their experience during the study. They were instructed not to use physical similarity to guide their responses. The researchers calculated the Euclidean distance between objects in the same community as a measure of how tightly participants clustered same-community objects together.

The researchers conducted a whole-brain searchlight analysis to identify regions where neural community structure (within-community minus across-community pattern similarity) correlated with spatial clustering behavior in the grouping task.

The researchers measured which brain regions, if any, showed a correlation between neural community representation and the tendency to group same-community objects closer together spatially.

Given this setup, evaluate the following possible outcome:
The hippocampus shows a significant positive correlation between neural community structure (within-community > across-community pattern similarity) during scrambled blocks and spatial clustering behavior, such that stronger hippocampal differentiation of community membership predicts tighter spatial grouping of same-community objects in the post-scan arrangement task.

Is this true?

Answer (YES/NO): NO